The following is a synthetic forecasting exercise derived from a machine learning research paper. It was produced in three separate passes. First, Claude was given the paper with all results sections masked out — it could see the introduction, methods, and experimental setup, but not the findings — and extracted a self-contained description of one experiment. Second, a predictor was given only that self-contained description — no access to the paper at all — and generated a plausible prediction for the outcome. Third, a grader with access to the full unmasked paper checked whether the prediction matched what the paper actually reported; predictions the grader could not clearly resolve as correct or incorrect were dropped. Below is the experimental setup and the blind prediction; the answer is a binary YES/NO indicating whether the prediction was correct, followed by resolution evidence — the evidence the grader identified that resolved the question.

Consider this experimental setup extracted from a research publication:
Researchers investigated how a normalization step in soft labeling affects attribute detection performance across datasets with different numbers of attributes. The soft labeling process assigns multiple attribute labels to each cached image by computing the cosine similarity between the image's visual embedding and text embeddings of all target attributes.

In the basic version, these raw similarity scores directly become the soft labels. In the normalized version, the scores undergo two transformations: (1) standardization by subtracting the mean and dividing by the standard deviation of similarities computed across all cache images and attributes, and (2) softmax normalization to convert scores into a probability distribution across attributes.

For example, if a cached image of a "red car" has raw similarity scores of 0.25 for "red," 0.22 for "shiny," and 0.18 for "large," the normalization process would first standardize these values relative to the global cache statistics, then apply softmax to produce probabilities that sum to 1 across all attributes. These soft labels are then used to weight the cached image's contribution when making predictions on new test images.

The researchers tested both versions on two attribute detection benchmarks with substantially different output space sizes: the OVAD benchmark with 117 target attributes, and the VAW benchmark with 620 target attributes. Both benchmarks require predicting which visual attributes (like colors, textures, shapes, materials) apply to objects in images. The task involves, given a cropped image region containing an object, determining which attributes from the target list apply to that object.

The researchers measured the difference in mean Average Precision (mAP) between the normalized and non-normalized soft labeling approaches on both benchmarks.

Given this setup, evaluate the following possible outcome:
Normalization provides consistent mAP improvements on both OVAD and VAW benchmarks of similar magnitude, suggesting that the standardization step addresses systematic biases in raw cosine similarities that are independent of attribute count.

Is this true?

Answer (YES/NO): NO